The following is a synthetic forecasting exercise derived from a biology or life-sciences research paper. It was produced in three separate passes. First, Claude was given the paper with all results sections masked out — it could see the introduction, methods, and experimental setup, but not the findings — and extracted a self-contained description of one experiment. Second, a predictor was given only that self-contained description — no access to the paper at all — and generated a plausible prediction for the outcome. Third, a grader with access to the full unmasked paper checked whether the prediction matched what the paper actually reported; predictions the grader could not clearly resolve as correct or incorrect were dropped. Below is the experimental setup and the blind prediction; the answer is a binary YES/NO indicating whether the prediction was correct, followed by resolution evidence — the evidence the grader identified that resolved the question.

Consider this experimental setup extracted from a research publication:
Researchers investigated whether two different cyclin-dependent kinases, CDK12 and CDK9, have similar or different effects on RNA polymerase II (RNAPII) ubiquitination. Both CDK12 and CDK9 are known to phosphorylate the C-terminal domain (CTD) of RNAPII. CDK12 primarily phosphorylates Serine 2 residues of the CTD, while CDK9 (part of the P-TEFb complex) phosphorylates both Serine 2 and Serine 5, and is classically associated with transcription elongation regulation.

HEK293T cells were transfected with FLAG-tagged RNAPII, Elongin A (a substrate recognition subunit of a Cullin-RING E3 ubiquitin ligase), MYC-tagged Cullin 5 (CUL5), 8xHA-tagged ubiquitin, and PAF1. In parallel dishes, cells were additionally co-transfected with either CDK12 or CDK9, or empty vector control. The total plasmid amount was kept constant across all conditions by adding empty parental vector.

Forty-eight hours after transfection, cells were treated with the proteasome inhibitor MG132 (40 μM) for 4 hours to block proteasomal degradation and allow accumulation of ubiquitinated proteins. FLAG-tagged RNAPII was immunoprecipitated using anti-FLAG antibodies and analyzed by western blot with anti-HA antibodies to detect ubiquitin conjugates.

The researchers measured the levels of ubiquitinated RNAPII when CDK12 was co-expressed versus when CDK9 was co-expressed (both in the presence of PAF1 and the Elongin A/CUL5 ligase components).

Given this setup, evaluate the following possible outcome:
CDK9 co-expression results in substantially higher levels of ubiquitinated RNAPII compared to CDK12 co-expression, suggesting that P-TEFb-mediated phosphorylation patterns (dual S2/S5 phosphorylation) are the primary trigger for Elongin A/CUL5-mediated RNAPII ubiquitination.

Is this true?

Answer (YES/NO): NO